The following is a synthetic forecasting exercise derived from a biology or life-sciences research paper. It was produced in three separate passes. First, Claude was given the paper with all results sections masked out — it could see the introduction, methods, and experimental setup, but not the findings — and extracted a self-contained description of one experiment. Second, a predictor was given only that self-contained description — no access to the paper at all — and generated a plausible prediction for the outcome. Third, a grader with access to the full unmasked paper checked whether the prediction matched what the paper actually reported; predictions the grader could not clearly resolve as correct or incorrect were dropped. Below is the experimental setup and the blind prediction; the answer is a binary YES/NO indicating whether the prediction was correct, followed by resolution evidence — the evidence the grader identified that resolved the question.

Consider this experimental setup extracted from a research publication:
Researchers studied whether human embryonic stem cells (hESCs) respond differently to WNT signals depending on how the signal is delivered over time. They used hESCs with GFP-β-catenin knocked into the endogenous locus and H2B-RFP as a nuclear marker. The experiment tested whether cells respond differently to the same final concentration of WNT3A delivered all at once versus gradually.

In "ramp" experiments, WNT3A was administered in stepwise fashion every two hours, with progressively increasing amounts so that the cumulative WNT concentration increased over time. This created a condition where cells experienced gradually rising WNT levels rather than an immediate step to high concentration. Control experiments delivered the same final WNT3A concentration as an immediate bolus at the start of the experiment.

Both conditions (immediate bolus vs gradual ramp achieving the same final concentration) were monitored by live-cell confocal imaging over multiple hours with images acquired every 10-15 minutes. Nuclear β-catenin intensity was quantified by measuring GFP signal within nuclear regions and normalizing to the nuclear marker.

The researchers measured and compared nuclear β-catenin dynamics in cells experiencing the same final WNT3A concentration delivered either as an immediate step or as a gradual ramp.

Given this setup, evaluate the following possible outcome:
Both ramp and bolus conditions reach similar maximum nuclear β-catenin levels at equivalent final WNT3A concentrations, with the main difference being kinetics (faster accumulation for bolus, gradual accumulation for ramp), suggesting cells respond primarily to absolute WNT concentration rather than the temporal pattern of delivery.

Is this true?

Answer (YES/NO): NO